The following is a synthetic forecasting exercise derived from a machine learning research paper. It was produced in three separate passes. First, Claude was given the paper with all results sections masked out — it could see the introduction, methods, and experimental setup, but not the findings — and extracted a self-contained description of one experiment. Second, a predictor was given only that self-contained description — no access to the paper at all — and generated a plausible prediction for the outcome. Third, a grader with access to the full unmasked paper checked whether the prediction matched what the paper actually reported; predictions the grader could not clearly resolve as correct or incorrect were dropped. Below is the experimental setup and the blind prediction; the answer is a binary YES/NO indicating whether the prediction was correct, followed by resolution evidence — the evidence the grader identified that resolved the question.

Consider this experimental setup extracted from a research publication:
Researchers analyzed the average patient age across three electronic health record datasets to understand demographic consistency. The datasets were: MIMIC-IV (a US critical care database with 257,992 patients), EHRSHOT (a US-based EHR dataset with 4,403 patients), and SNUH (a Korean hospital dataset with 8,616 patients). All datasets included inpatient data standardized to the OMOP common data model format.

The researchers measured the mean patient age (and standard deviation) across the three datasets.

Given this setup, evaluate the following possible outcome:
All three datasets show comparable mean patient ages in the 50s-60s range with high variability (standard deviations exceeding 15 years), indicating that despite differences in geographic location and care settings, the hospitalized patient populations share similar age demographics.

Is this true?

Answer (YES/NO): YES